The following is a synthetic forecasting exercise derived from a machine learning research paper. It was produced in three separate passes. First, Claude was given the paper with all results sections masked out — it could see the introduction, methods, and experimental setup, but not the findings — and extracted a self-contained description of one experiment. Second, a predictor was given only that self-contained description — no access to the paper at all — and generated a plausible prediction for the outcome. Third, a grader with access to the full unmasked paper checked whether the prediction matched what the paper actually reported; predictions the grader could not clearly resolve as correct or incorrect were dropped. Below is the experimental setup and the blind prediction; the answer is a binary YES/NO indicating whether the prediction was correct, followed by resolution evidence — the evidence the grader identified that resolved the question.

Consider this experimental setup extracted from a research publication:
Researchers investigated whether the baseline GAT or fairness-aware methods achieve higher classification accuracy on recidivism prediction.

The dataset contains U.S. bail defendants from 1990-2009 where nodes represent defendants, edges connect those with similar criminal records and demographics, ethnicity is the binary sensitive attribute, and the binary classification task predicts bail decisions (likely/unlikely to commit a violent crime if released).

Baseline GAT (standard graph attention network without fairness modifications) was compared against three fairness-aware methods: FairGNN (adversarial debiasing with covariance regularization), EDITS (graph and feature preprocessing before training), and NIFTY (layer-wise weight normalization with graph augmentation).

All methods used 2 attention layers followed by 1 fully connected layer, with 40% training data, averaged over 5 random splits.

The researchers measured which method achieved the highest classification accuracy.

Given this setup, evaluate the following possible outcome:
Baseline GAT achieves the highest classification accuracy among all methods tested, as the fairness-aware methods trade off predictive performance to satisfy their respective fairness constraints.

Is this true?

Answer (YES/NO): YES